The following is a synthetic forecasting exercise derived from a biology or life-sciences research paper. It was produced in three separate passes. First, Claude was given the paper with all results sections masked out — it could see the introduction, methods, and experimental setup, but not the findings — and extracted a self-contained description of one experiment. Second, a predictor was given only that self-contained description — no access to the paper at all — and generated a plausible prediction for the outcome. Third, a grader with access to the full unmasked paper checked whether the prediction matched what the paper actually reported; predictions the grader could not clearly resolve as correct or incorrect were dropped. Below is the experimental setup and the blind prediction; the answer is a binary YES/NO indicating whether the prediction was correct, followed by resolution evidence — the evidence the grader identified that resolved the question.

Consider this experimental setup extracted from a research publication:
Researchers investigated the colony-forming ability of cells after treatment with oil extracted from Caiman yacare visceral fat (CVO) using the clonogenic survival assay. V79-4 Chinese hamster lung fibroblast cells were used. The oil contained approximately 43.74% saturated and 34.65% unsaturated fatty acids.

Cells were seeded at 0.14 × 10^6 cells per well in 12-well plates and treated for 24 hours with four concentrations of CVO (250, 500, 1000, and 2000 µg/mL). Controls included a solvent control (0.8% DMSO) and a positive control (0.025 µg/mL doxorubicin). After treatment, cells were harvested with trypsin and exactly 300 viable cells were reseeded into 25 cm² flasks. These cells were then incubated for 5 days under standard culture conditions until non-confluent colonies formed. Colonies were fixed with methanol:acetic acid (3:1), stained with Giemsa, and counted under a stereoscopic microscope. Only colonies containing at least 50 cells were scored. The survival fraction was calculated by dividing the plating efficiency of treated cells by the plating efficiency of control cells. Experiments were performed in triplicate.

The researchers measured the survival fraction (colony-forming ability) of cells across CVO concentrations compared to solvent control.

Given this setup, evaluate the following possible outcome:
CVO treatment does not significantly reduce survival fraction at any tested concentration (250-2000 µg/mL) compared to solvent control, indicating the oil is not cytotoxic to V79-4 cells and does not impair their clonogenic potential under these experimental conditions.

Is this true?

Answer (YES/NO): NO